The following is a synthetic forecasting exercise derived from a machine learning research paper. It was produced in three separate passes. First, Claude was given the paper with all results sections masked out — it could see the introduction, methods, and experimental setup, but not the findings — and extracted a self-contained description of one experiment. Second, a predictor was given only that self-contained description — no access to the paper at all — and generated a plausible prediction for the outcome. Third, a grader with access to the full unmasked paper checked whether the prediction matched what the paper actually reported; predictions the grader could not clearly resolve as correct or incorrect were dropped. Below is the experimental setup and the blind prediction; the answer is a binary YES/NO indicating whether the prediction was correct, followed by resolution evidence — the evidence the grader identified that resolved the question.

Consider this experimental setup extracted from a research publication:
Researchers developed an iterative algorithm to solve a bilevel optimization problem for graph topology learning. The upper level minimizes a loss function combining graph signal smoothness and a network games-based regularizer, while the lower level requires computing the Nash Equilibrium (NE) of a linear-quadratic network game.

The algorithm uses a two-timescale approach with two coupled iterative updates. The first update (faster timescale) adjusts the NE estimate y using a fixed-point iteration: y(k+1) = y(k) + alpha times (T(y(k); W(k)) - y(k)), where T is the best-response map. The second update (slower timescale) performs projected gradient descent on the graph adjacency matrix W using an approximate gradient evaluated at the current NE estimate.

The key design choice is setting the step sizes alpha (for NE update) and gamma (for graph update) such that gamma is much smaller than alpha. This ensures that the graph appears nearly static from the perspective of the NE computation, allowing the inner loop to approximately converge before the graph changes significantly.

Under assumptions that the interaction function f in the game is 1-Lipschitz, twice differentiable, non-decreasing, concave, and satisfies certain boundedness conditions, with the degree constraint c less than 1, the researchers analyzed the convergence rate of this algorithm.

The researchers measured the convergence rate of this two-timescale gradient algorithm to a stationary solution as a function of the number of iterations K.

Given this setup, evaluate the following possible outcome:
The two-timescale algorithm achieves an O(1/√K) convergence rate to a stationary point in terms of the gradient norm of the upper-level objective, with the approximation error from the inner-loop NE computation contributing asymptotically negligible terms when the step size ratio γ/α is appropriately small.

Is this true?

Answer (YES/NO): NO